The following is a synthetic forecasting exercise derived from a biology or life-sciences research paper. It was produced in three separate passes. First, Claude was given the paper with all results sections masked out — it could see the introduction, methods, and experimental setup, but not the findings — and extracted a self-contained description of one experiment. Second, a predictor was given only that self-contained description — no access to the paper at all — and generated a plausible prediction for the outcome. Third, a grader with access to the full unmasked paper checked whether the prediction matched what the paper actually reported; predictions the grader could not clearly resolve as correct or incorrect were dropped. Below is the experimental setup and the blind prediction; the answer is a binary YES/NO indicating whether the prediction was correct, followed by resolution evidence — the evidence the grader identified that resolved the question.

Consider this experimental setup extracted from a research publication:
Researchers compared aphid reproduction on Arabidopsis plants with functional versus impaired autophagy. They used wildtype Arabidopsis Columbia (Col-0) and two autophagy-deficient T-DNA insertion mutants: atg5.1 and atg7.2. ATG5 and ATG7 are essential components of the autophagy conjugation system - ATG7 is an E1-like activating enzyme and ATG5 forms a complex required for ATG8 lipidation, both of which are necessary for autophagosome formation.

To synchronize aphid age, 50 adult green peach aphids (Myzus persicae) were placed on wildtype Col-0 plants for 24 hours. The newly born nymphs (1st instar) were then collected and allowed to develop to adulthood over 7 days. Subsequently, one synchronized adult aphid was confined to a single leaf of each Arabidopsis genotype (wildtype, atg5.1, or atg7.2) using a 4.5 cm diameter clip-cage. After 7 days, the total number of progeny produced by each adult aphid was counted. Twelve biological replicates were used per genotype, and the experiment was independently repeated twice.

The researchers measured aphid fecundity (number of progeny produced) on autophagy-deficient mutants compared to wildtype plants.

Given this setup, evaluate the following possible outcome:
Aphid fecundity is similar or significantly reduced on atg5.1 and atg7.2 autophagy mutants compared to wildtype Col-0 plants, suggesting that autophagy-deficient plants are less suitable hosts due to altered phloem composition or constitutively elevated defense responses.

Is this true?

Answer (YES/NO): YES